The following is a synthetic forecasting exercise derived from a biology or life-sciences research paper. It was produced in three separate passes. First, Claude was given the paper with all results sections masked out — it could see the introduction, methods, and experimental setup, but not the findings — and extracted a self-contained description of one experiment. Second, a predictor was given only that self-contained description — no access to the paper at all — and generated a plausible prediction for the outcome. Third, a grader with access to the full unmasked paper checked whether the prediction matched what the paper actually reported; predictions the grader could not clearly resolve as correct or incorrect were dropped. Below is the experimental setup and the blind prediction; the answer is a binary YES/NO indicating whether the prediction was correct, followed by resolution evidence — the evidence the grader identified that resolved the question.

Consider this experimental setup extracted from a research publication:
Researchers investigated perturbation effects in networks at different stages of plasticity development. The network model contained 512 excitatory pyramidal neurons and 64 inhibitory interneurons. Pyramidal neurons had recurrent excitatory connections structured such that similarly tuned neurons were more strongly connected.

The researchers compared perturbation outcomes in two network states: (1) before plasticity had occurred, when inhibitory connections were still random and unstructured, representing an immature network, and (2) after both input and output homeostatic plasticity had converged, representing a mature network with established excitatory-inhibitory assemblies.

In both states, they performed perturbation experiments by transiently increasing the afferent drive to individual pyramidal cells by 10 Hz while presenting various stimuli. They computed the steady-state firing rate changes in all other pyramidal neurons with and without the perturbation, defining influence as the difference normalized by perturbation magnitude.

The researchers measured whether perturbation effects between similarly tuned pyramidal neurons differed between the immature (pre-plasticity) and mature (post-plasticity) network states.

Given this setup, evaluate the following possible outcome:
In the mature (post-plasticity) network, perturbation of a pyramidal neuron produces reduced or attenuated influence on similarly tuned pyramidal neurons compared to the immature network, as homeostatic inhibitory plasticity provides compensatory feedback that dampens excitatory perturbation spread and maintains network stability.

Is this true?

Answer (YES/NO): NO